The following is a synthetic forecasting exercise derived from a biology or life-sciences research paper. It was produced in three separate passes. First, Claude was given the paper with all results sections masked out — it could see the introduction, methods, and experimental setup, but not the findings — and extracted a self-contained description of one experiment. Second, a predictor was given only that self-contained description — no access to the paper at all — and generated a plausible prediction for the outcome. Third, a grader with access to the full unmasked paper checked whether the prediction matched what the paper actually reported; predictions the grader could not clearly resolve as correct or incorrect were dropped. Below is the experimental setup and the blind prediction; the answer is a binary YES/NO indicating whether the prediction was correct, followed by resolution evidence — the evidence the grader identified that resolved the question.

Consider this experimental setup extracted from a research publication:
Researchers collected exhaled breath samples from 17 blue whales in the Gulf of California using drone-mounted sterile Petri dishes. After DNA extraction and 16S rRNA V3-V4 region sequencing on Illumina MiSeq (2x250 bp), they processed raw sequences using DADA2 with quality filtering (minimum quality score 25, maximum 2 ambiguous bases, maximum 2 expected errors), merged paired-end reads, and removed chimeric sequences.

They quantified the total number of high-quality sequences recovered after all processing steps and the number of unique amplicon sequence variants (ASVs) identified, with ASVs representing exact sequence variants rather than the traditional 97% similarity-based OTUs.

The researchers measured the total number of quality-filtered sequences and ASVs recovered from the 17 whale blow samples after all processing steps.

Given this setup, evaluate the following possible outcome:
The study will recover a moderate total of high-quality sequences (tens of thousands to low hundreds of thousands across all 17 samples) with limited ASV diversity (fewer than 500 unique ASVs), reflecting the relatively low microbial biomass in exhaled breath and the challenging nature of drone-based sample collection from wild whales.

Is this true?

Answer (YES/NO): NO